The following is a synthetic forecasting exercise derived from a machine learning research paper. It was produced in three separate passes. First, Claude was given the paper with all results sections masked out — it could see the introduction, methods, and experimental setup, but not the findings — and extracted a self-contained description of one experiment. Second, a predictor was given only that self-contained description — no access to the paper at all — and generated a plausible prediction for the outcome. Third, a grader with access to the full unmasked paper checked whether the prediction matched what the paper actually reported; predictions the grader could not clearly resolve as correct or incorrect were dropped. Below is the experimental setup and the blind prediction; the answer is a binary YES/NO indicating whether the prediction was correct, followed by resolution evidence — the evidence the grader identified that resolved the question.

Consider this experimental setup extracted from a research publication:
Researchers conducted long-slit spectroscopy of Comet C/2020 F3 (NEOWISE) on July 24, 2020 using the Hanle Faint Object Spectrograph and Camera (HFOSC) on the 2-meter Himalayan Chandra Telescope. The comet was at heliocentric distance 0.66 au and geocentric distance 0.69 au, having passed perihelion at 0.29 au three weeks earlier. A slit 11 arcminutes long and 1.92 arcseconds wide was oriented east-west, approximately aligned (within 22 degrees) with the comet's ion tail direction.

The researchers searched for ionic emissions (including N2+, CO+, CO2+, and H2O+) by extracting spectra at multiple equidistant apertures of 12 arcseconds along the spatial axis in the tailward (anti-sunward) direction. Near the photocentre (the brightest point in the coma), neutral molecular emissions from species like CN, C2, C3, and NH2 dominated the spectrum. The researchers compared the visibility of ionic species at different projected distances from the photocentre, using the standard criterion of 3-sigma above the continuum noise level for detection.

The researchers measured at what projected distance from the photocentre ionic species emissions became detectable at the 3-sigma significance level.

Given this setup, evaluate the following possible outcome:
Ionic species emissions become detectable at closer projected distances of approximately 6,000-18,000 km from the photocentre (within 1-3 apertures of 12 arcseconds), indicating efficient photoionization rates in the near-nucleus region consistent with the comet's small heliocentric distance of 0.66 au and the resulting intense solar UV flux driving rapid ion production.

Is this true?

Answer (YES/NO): NO